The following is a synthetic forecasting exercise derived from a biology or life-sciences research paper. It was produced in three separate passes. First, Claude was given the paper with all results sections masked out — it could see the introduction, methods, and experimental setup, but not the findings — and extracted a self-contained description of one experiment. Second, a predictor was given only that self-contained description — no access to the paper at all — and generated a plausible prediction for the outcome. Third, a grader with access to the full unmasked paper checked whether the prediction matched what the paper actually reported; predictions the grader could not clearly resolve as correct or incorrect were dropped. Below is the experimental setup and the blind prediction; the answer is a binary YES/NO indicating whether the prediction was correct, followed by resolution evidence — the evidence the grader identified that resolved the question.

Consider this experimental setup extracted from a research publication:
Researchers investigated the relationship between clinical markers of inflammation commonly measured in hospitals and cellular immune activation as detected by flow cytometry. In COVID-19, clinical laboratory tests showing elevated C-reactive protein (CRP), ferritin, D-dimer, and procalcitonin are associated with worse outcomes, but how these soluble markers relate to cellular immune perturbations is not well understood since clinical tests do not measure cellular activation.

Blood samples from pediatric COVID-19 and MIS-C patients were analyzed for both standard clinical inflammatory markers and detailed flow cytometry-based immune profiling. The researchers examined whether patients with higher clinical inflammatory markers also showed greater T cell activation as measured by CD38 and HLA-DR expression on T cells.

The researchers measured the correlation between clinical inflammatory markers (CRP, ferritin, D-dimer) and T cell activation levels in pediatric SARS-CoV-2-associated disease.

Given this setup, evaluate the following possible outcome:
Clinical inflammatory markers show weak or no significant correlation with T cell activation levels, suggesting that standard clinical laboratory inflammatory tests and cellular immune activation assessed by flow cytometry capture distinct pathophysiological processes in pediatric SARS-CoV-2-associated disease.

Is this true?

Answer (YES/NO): YES